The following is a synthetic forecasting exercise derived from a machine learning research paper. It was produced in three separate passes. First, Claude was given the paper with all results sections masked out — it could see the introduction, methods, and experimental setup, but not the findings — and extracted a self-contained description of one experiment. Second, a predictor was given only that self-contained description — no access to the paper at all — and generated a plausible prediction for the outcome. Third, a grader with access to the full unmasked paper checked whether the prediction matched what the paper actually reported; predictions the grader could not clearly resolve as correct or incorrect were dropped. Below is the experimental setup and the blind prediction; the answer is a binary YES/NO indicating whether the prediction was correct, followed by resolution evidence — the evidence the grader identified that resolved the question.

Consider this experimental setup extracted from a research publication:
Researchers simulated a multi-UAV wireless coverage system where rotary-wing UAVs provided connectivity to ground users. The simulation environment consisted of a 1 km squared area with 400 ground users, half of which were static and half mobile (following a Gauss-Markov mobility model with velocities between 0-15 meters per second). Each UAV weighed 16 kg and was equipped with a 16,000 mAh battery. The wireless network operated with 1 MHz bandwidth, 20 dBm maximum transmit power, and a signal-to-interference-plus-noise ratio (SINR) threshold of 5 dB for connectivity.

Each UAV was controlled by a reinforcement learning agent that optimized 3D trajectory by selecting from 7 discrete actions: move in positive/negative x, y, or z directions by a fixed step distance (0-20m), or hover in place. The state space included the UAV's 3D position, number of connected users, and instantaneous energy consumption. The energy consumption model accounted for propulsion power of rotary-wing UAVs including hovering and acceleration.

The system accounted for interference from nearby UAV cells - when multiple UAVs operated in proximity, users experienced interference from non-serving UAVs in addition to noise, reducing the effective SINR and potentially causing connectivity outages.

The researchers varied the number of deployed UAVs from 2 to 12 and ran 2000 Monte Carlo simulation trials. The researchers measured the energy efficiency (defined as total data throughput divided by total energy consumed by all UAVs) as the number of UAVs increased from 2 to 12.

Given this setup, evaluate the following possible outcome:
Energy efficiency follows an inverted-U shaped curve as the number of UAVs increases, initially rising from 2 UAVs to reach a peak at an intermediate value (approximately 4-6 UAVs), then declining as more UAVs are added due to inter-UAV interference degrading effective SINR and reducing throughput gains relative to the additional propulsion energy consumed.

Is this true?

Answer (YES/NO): NO